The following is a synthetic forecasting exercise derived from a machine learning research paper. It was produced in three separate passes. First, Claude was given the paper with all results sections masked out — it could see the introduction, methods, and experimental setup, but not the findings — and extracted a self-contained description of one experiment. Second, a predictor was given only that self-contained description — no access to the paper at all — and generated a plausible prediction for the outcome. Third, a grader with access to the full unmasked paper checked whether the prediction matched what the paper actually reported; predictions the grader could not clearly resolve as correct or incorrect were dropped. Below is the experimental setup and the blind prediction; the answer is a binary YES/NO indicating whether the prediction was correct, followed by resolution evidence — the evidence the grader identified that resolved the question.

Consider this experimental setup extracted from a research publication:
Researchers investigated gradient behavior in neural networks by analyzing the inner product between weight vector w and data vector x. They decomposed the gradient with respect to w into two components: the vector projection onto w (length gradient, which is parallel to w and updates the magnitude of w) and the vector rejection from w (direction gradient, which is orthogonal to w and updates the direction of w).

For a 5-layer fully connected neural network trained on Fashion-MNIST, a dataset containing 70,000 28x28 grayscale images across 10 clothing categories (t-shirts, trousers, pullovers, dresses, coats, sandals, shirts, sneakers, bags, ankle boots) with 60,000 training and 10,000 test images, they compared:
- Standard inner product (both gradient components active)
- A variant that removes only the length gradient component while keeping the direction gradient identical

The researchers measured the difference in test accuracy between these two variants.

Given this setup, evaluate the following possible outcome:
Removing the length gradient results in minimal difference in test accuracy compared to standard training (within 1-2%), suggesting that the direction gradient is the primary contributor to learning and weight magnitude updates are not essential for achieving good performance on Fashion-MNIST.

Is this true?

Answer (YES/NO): YES